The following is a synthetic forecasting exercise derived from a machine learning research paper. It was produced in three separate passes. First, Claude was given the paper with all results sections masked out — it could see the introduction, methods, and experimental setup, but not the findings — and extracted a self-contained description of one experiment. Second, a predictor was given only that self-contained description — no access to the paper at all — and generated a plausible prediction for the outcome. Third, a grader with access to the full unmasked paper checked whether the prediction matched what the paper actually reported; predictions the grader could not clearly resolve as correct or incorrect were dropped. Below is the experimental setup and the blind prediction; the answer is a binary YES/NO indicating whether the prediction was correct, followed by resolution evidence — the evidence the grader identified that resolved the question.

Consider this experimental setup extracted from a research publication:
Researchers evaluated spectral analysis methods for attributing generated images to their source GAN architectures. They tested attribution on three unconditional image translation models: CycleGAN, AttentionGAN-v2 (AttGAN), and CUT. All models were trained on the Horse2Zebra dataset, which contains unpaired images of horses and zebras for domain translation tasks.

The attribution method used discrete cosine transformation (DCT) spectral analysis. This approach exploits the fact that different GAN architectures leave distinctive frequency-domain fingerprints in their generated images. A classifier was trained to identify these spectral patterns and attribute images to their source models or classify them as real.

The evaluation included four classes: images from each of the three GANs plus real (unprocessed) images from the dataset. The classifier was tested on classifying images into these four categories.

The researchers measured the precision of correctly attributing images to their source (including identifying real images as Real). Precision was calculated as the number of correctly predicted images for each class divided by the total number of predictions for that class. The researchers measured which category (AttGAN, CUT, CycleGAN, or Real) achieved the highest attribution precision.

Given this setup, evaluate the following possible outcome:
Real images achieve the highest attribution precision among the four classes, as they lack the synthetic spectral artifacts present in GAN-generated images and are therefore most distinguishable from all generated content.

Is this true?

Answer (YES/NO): NO